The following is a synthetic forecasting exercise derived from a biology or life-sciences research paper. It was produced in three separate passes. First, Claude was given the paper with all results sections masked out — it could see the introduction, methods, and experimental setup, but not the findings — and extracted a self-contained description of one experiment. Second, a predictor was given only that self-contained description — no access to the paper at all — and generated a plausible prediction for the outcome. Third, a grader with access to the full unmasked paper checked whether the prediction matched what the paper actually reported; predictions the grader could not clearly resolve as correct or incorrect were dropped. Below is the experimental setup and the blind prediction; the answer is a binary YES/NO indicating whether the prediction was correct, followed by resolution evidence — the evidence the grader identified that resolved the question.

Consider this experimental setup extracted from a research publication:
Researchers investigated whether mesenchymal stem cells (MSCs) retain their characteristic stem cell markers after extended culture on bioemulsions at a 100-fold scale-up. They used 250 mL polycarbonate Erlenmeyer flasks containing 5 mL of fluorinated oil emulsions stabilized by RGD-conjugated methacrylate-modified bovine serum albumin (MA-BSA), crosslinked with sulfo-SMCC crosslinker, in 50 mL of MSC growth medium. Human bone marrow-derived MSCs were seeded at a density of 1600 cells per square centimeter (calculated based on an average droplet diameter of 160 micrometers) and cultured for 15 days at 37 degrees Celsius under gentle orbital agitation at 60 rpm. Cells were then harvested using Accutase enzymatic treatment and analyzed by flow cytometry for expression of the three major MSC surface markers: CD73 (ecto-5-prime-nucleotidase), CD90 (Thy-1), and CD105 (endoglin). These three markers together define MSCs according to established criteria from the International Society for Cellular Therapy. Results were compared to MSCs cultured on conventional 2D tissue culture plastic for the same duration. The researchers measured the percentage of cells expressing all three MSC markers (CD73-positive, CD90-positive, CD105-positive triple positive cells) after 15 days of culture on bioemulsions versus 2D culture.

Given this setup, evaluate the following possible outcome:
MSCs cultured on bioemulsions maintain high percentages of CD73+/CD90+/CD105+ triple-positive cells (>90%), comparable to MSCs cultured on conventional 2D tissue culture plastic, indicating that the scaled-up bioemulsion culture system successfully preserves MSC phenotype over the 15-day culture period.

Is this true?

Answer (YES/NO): YES